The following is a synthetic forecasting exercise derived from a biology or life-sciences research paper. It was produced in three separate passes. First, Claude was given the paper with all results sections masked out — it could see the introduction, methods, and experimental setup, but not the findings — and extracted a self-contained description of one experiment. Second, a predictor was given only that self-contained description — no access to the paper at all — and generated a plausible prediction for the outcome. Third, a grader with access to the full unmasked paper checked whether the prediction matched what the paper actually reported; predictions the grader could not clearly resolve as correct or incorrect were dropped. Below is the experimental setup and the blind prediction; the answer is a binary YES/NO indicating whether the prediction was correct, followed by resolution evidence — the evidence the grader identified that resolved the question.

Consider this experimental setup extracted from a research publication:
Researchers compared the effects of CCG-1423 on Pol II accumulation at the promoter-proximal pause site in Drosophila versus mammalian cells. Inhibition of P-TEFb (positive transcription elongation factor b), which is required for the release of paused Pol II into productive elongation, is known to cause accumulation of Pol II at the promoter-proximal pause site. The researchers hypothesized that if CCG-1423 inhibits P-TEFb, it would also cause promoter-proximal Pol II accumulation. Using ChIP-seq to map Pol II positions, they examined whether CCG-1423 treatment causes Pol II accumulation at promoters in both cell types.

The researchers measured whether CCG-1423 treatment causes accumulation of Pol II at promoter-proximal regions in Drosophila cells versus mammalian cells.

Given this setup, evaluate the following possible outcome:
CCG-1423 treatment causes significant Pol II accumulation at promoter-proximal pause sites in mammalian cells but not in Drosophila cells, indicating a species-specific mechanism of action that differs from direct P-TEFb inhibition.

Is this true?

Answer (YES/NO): YES